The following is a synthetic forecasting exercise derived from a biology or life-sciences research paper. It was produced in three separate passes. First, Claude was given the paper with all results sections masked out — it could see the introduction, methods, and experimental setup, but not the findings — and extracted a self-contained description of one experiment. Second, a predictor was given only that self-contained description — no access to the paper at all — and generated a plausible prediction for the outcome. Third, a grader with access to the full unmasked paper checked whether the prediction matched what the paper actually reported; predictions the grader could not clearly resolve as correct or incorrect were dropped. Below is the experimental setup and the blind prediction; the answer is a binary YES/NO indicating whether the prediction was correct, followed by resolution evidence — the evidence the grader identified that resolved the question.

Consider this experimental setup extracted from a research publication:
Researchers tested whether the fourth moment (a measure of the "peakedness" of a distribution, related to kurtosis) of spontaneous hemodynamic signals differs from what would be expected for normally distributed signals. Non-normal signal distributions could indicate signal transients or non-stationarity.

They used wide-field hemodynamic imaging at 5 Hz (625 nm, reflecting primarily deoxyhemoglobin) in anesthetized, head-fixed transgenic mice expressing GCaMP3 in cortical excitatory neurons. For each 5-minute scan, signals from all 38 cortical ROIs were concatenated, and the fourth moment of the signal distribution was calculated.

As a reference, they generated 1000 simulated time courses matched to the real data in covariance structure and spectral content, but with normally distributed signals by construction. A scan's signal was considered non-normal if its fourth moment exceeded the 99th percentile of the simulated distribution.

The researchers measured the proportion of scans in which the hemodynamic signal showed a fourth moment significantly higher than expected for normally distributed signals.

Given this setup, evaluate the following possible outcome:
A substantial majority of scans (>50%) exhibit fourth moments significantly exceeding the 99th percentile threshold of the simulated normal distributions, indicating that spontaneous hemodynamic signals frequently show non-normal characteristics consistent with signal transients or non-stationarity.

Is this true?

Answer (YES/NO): NO